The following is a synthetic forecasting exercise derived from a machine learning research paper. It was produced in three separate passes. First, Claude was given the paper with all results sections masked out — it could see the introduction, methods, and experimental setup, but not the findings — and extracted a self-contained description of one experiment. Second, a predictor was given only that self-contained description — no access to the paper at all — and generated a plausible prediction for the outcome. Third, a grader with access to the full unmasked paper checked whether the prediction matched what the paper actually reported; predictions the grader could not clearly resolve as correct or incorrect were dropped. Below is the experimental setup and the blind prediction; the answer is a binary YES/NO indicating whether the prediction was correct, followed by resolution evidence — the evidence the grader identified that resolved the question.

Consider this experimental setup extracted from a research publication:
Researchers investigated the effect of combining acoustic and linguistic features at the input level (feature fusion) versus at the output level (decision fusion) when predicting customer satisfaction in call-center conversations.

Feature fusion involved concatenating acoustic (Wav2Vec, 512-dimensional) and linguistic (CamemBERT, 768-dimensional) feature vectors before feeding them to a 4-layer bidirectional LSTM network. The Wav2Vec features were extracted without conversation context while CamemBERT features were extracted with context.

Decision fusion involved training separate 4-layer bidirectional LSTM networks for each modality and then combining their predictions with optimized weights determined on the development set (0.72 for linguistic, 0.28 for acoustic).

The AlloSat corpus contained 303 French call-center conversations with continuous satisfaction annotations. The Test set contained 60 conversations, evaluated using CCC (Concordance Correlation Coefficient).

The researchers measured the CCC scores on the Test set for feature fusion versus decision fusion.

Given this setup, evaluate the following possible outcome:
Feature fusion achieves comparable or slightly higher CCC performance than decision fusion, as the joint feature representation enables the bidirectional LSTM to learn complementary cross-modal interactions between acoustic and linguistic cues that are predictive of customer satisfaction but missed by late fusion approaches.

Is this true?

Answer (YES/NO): NO